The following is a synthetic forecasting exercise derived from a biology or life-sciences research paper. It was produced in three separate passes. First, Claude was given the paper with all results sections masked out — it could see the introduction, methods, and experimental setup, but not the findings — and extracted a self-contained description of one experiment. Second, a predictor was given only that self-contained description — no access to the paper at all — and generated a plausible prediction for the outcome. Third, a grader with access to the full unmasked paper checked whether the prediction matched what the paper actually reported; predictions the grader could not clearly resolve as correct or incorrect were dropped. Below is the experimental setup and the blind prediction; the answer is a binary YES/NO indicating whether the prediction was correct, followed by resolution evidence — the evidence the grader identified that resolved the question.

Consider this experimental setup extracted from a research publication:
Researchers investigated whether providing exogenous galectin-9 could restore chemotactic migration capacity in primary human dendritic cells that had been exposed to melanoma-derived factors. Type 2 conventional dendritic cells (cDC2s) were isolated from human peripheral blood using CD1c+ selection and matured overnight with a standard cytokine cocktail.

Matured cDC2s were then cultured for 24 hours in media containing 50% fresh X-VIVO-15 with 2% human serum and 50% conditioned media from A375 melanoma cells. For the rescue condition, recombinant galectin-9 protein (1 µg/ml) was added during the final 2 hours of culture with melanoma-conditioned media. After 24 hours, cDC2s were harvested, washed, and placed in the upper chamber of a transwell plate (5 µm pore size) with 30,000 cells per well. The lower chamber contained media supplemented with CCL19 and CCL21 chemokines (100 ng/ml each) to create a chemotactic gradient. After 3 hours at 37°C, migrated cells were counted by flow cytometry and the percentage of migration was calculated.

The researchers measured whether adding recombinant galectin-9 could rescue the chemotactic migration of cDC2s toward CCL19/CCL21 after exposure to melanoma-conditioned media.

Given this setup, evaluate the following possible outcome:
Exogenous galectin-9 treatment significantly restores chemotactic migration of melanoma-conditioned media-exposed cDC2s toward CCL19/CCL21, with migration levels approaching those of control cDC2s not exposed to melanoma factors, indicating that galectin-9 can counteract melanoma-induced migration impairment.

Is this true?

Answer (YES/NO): YES